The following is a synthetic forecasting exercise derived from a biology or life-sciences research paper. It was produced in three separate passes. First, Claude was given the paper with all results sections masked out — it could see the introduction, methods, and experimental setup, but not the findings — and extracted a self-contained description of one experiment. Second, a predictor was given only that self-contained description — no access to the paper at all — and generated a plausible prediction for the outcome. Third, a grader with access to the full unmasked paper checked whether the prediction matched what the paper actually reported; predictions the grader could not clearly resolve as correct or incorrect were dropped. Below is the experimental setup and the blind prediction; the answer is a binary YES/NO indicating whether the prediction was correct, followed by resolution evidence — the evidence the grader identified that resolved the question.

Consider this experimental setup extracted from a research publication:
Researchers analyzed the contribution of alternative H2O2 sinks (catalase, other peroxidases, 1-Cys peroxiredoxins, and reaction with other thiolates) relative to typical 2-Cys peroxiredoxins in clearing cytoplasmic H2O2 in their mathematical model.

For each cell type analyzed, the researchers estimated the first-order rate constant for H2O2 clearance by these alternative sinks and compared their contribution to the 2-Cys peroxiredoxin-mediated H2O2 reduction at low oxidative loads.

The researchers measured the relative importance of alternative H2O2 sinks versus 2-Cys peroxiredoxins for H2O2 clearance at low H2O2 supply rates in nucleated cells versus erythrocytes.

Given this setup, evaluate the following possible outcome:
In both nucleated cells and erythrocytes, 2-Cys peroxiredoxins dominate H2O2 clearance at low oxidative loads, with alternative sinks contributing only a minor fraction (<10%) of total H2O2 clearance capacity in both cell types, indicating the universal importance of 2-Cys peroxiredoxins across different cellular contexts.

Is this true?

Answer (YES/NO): NO